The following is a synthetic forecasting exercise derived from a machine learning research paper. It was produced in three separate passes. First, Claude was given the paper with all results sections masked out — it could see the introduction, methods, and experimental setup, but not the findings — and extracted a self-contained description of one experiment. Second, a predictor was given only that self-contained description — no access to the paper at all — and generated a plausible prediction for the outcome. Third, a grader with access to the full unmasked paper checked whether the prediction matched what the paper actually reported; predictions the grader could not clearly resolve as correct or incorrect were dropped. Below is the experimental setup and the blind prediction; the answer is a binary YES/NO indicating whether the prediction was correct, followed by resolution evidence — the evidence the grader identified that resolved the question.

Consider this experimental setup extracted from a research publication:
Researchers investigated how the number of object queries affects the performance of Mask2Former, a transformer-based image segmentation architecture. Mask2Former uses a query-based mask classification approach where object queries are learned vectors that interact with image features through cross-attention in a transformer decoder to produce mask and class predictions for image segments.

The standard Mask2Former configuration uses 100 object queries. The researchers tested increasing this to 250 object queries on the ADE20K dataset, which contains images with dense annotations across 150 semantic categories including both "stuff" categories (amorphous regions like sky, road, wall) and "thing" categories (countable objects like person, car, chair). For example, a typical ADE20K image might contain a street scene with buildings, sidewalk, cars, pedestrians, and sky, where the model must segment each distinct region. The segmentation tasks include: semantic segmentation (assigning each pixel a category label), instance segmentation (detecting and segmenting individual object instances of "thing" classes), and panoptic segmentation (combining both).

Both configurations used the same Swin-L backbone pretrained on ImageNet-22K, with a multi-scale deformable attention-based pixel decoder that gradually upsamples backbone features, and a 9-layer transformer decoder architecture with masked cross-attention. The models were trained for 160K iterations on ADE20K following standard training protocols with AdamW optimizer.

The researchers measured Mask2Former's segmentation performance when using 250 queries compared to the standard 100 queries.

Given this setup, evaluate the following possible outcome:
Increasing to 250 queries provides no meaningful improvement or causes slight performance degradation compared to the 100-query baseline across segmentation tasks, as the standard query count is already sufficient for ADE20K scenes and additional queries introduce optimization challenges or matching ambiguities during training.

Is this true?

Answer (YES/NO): YES